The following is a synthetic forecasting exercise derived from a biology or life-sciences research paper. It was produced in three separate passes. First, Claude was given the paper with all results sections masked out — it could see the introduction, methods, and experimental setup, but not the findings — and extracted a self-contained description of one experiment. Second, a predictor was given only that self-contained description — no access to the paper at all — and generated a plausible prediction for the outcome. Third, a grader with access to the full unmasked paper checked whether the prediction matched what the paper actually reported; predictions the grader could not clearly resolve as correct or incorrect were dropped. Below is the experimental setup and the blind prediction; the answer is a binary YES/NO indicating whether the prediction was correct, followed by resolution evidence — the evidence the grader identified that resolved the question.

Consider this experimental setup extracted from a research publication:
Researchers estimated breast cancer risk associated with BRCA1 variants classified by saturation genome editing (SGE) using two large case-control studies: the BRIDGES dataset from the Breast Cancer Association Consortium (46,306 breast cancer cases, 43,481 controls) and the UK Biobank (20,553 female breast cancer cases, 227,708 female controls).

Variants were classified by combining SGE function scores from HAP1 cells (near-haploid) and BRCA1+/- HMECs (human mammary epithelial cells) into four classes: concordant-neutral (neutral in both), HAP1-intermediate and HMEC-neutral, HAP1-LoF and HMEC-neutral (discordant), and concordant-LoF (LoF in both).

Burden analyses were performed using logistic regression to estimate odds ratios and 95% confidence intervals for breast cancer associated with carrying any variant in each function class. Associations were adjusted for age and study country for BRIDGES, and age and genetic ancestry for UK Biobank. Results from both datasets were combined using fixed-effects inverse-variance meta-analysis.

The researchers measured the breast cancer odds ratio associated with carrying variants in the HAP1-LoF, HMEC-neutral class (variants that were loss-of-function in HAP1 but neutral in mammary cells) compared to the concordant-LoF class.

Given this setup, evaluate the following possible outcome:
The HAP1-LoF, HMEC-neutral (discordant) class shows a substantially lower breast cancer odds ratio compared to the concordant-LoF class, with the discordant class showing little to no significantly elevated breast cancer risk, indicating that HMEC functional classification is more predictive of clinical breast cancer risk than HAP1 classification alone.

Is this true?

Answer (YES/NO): NO